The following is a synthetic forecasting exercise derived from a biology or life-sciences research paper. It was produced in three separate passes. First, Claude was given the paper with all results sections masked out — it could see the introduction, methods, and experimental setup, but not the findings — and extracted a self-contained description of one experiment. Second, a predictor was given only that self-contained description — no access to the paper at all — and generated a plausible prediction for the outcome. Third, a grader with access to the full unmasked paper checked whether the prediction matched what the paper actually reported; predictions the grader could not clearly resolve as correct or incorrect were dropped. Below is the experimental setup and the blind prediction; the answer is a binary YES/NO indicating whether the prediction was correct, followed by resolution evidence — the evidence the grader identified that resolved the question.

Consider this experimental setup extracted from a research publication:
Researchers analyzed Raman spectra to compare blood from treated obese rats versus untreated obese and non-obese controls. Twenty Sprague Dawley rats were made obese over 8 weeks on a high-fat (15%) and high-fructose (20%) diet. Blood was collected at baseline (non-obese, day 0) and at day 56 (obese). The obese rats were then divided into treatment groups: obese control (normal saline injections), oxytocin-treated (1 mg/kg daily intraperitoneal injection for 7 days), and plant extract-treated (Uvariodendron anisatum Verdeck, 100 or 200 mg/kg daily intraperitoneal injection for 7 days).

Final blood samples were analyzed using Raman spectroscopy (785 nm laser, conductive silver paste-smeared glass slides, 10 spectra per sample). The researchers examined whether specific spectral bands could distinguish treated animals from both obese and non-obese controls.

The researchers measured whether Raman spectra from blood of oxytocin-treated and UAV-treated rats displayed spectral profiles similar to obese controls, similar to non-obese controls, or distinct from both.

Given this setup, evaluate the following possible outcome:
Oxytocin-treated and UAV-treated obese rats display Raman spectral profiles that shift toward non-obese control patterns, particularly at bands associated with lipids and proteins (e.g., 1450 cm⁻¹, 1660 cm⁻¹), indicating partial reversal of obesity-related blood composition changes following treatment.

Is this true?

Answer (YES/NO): NO